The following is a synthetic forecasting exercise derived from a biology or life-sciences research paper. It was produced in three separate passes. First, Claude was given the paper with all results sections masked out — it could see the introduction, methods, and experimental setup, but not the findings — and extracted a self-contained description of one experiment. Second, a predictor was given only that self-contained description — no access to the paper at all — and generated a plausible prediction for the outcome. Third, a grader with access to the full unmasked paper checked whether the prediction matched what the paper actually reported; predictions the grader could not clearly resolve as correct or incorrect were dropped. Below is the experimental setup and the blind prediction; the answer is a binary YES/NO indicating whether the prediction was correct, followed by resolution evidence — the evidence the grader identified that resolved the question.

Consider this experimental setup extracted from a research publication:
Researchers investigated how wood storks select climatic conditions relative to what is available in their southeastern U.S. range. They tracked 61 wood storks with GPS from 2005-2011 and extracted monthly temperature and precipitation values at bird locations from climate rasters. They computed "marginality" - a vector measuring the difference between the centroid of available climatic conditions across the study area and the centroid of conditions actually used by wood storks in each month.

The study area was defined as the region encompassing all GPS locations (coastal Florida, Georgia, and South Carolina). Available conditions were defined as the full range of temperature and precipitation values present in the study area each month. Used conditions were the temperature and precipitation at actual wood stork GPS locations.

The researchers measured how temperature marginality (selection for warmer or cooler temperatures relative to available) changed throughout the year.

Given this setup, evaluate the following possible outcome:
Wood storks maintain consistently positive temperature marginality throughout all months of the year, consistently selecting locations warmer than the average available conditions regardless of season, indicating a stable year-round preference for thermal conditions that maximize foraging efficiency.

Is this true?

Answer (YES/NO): NO